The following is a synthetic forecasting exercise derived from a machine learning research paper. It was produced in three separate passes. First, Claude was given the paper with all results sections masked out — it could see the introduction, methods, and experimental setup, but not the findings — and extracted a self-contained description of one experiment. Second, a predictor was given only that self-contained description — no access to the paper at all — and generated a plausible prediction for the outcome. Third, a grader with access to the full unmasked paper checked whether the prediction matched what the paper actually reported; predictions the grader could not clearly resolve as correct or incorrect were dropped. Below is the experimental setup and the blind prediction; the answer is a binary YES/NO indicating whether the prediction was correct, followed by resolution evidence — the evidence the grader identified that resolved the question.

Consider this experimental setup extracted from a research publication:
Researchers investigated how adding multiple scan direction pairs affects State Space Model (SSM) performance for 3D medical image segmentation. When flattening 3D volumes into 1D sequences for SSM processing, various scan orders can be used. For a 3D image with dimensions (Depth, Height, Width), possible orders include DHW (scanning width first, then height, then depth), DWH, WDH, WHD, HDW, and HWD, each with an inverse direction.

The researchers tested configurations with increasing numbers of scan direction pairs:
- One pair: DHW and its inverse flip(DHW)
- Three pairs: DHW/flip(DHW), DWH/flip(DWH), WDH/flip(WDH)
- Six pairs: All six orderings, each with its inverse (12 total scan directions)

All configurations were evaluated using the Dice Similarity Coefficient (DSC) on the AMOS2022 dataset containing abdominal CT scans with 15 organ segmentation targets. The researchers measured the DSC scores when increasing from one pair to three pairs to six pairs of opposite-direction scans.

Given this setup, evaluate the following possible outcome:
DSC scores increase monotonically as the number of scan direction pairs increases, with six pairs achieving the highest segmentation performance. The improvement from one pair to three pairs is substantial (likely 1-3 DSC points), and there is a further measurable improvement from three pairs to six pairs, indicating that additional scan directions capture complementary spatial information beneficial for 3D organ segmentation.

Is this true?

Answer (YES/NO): NO